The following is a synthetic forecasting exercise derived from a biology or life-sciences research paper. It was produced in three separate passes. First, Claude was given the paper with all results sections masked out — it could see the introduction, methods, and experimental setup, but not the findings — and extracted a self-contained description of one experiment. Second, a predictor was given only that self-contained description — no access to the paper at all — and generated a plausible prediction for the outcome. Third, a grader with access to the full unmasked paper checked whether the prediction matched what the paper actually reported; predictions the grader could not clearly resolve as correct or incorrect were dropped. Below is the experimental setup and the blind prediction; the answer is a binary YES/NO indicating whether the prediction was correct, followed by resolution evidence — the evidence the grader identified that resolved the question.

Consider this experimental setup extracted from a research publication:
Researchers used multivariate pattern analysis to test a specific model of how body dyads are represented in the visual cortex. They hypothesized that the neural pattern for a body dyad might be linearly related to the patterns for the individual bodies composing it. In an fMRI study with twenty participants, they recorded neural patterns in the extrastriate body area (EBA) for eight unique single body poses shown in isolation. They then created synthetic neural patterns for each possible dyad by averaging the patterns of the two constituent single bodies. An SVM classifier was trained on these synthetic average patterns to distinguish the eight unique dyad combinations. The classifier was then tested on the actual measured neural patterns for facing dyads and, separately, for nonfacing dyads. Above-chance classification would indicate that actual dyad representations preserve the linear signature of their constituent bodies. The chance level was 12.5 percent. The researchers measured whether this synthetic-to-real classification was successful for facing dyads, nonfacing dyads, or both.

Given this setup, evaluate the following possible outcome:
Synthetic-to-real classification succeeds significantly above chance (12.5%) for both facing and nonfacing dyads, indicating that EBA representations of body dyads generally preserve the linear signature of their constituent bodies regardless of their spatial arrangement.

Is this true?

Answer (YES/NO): YES